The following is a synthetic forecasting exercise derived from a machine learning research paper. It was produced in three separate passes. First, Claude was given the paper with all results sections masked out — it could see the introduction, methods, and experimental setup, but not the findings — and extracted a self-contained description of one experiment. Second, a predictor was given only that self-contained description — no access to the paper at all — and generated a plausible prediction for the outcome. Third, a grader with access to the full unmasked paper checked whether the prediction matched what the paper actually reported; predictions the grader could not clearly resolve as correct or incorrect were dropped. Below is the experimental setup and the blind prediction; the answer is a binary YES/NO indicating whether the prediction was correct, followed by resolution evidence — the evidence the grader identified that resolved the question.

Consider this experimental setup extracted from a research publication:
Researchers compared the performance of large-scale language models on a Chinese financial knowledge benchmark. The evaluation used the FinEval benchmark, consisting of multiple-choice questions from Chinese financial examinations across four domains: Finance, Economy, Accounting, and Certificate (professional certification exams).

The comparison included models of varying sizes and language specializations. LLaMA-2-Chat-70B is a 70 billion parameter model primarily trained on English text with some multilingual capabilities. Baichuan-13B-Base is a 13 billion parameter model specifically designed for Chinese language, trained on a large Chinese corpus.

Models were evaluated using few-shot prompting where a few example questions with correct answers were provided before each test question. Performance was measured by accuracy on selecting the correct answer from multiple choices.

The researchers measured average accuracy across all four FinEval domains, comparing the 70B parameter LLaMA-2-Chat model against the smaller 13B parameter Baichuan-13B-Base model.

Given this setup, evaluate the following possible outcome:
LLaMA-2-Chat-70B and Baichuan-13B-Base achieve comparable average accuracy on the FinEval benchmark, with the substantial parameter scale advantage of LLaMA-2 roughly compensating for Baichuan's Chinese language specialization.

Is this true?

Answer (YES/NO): NO